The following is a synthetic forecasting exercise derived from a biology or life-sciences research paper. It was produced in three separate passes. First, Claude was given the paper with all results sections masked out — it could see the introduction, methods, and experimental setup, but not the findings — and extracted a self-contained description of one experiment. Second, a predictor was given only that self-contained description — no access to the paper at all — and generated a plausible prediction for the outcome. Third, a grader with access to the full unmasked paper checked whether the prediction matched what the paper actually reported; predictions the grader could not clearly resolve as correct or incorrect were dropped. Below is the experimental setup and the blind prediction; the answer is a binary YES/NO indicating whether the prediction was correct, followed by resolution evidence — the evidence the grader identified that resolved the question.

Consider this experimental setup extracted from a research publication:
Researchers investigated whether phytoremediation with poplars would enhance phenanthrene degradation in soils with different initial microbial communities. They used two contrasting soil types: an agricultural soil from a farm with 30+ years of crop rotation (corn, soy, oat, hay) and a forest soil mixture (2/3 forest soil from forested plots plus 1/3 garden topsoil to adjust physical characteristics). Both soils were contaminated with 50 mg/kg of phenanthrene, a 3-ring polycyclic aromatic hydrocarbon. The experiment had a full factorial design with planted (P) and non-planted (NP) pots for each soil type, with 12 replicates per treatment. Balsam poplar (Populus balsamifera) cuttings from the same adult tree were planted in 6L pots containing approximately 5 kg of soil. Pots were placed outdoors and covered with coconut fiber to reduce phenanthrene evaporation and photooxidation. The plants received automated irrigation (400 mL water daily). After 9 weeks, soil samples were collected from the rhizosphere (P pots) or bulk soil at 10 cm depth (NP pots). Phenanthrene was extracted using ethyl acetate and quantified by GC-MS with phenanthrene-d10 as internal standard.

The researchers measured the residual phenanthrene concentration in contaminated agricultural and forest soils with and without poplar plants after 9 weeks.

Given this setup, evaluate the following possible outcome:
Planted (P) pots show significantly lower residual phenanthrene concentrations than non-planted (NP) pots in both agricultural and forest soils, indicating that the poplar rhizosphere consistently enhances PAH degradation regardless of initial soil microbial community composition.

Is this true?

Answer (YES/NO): NO